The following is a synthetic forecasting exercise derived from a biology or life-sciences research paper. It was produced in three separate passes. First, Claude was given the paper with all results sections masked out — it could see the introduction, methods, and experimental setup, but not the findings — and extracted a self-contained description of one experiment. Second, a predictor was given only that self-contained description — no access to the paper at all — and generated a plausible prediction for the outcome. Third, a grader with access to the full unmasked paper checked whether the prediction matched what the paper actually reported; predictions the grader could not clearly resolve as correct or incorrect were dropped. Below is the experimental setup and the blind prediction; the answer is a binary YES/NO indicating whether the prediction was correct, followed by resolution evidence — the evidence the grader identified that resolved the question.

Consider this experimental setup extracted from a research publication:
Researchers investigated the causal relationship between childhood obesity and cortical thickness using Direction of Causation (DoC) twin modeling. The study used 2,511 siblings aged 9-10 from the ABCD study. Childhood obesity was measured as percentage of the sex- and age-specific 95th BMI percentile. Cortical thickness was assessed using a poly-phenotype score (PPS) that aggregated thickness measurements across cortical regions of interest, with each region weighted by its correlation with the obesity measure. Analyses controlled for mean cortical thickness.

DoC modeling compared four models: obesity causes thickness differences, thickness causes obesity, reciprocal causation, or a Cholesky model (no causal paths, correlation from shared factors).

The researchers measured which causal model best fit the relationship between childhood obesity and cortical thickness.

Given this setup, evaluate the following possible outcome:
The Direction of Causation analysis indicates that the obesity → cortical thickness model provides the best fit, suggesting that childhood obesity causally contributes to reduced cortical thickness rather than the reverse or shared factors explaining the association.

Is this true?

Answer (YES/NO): YES